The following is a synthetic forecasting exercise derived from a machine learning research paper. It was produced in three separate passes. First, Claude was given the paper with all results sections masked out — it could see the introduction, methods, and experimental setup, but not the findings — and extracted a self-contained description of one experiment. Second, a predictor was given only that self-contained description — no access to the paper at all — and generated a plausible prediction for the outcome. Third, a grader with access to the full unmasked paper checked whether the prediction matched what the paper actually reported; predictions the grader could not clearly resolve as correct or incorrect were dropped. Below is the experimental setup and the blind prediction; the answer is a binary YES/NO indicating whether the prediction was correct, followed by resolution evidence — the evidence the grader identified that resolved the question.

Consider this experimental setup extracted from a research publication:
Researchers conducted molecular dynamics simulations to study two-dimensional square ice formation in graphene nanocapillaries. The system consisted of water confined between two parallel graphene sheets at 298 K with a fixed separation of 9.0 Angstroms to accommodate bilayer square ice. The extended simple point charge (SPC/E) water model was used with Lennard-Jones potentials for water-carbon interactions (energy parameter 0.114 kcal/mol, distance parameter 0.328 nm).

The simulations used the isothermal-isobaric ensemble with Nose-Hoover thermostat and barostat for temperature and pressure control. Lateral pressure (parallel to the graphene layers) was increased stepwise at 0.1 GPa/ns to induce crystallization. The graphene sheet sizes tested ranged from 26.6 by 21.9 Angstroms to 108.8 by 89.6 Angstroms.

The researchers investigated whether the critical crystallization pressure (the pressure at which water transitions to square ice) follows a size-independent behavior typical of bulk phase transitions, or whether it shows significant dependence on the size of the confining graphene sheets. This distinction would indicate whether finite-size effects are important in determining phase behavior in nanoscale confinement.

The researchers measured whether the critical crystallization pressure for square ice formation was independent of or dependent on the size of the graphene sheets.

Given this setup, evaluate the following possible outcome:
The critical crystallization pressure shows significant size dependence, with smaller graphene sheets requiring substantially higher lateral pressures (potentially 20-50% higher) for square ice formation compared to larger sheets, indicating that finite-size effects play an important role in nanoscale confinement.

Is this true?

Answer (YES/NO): NO